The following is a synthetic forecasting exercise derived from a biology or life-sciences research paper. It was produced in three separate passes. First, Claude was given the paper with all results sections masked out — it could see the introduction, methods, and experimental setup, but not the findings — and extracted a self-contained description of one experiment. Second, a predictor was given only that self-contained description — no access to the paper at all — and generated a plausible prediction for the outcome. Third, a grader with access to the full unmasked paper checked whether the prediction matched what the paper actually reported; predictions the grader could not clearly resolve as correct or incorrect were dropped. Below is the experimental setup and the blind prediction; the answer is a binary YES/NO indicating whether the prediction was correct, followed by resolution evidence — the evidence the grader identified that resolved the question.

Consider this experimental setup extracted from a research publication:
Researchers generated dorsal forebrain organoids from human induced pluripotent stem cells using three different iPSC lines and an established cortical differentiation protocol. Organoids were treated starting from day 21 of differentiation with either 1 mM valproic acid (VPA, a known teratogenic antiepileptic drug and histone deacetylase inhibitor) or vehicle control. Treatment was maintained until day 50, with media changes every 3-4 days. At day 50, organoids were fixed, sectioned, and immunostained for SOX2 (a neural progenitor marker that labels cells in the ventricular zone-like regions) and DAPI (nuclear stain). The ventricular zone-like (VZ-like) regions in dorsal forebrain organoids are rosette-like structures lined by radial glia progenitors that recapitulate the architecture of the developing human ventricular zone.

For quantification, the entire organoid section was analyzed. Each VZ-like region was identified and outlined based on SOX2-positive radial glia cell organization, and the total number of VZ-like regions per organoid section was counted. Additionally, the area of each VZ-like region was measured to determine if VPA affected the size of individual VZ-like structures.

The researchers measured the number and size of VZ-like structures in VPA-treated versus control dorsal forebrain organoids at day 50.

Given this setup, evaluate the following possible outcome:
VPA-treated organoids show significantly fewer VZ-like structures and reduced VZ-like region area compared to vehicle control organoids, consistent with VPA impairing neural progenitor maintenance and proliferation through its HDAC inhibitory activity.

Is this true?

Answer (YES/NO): NO